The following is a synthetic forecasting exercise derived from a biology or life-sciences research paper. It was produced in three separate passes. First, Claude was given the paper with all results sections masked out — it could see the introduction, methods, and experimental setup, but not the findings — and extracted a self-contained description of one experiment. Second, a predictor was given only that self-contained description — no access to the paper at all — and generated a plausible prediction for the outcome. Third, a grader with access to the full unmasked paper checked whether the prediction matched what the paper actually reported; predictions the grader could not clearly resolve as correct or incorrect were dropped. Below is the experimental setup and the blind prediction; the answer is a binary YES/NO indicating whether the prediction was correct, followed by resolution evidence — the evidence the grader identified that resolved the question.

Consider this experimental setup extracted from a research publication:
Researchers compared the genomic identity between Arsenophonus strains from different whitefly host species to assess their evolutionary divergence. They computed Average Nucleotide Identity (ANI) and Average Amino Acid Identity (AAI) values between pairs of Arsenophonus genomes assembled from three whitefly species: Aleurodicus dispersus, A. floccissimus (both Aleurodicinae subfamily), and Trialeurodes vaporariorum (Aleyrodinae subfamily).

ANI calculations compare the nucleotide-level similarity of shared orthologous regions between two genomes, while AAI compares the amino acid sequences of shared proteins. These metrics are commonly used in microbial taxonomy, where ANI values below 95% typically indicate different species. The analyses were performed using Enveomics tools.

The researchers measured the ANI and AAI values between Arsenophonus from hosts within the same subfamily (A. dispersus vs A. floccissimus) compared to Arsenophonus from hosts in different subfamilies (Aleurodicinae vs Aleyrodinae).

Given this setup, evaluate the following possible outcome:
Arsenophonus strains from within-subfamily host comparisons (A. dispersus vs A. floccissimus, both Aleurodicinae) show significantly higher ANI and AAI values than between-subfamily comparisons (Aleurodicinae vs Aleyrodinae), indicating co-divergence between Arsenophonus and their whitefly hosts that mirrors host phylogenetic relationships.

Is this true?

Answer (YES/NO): NO